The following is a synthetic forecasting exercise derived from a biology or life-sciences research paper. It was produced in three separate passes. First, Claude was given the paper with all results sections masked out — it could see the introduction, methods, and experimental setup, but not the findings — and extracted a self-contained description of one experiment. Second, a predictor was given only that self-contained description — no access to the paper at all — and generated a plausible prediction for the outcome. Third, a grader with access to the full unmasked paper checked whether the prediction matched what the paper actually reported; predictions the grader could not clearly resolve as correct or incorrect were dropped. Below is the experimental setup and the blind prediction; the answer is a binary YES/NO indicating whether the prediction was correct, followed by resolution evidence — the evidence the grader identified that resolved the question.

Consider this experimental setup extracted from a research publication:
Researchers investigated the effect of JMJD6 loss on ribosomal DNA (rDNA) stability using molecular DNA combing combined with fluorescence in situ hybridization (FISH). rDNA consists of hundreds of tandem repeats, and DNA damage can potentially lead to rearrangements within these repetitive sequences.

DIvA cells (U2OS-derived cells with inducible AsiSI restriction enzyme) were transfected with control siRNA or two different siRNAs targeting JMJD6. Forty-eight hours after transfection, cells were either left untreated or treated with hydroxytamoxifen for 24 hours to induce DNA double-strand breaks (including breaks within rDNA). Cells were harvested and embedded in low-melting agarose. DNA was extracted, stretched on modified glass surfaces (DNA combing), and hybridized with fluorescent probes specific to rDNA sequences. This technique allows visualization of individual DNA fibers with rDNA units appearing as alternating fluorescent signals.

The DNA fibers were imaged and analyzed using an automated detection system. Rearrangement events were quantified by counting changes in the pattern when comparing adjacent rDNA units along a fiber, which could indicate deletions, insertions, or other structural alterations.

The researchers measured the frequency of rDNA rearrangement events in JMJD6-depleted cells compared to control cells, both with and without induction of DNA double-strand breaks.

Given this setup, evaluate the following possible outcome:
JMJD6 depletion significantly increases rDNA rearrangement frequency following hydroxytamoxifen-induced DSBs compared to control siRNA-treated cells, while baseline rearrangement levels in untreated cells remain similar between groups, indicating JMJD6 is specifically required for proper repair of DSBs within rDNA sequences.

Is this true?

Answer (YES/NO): NO